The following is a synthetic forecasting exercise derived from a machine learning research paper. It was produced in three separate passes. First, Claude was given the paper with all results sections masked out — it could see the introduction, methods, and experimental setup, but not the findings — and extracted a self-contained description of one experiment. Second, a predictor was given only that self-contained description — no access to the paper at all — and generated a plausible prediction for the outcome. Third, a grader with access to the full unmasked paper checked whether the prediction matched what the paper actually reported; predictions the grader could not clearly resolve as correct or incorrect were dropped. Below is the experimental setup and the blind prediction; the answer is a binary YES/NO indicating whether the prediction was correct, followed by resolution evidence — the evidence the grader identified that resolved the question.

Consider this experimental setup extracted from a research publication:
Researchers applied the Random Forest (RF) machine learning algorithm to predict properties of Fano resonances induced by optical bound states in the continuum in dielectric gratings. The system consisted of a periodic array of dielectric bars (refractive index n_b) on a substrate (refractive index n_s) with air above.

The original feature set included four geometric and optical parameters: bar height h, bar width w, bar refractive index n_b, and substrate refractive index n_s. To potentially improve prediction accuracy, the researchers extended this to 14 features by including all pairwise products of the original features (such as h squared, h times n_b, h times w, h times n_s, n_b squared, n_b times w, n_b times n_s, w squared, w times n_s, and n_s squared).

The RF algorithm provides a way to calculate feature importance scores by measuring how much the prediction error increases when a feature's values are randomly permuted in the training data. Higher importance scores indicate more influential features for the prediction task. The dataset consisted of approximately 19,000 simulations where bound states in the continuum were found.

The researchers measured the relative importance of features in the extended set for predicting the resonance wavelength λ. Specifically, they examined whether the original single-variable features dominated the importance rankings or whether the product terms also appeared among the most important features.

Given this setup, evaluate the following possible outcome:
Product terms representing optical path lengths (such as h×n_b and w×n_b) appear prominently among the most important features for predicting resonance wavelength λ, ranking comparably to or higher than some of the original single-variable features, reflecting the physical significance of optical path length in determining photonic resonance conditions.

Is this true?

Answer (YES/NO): YES